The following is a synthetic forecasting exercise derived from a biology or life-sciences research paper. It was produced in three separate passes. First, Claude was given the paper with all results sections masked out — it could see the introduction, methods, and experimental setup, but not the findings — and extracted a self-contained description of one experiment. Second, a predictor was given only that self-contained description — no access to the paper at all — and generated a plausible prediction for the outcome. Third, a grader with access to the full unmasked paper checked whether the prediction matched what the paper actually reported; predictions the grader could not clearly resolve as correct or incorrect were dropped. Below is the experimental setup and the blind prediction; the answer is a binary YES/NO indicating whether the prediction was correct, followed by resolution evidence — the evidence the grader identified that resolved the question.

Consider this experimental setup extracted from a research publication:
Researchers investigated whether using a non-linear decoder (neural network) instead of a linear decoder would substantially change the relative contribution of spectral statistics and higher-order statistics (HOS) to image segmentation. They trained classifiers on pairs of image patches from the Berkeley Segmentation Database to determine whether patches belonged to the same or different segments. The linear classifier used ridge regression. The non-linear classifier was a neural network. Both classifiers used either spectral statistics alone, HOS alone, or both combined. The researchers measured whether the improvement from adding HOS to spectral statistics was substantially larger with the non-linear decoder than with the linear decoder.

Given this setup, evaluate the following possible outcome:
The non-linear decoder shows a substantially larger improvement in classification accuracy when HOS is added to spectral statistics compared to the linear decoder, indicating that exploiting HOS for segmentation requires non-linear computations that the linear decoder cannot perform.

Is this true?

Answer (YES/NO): NO